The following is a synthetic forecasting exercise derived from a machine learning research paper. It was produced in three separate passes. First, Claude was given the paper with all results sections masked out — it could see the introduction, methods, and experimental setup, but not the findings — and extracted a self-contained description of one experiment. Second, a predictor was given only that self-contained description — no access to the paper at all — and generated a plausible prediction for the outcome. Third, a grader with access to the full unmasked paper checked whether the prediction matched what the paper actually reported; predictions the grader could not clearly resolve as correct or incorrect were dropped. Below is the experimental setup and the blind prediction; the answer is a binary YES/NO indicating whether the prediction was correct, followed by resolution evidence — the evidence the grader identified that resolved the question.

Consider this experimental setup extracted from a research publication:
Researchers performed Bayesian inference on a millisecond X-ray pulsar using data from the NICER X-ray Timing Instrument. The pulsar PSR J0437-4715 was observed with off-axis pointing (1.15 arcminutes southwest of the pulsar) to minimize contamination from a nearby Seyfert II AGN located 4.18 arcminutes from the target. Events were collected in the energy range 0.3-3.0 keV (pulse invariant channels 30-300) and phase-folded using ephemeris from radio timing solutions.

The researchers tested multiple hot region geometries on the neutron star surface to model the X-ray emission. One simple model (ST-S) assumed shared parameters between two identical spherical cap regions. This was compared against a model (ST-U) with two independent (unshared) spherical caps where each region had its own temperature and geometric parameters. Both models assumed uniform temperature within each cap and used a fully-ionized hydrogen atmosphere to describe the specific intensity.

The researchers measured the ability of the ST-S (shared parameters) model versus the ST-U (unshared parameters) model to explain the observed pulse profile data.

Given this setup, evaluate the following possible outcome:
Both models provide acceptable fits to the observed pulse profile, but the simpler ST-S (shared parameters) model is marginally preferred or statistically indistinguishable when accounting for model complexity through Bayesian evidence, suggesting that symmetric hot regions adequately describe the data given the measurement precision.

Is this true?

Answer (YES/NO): NO